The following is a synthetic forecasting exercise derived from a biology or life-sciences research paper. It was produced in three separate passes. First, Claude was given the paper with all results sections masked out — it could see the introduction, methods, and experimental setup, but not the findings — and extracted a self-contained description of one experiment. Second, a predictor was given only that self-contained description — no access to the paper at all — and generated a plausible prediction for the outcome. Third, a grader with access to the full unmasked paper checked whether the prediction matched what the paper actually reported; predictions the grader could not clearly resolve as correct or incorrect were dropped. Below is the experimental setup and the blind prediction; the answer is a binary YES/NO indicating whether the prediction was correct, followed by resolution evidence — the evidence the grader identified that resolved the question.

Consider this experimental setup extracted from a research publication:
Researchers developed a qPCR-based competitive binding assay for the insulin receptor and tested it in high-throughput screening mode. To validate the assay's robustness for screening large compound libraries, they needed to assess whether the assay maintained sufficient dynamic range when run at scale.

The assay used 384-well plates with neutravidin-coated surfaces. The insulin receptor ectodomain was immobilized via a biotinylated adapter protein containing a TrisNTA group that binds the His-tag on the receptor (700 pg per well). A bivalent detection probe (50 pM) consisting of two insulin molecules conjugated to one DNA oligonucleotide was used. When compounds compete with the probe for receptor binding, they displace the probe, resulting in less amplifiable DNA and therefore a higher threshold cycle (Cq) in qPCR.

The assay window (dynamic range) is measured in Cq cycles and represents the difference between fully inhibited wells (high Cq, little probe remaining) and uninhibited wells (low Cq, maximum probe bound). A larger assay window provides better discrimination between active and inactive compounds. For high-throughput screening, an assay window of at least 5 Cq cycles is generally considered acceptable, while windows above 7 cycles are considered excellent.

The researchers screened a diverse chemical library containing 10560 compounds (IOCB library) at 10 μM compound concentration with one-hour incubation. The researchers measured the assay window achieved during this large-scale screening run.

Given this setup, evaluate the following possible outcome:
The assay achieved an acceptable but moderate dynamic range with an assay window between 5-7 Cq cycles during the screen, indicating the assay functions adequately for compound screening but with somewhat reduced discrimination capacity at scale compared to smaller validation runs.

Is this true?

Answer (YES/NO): NO